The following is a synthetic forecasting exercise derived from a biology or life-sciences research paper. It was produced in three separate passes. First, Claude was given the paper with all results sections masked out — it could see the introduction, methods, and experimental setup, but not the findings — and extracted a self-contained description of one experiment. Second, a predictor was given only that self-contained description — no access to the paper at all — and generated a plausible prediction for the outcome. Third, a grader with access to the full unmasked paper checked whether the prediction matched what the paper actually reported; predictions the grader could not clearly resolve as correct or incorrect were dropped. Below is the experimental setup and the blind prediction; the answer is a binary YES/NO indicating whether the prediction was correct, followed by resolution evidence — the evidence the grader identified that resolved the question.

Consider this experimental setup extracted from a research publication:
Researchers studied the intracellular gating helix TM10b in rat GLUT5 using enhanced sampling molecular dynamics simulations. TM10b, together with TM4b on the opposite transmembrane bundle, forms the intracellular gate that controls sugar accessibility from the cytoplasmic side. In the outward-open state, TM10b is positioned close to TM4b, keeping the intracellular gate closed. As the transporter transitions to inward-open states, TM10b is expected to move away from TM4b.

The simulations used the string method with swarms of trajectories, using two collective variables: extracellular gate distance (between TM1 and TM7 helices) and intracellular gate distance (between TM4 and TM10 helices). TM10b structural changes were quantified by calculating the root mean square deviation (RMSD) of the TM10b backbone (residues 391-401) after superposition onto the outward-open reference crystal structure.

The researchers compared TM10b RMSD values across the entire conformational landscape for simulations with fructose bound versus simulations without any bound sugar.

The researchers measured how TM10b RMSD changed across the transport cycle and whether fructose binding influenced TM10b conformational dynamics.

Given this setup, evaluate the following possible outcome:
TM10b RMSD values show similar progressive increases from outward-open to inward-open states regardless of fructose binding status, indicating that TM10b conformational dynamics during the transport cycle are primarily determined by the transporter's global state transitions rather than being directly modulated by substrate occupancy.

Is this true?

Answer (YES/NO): NO